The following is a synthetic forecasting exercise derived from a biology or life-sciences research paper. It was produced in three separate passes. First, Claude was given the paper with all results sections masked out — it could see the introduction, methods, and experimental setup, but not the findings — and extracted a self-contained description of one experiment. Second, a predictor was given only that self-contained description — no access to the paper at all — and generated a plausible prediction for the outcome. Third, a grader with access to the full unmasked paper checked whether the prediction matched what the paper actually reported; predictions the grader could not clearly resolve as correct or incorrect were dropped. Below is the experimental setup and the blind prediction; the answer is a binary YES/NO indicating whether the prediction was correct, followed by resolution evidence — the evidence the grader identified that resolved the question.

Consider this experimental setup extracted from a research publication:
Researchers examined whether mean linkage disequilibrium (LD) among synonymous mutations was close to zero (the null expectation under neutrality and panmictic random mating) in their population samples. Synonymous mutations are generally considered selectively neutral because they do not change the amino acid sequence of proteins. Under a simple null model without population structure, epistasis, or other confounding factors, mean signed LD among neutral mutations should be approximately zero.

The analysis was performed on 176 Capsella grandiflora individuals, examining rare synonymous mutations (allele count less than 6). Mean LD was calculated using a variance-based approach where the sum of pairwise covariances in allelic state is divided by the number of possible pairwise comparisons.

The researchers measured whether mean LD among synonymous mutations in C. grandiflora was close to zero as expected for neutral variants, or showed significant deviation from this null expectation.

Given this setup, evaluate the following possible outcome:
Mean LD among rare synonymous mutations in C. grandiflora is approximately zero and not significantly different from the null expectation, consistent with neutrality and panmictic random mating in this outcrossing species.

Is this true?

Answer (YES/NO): NO